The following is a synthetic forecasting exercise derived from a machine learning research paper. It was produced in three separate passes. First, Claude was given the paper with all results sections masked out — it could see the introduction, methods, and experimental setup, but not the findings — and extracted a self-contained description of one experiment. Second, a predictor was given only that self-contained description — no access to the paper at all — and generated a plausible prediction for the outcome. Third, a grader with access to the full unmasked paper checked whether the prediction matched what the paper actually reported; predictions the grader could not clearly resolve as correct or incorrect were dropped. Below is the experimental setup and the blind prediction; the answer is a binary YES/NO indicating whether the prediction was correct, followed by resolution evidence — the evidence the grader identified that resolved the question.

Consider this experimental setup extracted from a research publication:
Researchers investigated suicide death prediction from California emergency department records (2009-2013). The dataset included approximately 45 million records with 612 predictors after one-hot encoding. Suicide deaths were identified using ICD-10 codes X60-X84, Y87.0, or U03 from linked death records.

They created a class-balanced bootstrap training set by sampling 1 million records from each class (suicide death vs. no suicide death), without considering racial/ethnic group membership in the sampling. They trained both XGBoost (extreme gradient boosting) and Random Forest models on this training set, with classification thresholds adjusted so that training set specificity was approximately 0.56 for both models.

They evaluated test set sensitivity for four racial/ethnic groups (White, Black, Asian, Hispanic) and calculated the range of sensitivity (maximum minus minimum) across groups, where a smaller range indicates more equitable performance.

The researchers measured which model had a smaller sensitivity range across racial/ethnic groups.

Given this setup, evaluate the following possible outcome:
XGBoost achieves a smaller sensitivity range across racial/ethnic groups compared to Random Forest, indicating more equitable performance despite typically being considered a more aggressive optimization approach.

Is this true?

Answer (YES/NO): YES